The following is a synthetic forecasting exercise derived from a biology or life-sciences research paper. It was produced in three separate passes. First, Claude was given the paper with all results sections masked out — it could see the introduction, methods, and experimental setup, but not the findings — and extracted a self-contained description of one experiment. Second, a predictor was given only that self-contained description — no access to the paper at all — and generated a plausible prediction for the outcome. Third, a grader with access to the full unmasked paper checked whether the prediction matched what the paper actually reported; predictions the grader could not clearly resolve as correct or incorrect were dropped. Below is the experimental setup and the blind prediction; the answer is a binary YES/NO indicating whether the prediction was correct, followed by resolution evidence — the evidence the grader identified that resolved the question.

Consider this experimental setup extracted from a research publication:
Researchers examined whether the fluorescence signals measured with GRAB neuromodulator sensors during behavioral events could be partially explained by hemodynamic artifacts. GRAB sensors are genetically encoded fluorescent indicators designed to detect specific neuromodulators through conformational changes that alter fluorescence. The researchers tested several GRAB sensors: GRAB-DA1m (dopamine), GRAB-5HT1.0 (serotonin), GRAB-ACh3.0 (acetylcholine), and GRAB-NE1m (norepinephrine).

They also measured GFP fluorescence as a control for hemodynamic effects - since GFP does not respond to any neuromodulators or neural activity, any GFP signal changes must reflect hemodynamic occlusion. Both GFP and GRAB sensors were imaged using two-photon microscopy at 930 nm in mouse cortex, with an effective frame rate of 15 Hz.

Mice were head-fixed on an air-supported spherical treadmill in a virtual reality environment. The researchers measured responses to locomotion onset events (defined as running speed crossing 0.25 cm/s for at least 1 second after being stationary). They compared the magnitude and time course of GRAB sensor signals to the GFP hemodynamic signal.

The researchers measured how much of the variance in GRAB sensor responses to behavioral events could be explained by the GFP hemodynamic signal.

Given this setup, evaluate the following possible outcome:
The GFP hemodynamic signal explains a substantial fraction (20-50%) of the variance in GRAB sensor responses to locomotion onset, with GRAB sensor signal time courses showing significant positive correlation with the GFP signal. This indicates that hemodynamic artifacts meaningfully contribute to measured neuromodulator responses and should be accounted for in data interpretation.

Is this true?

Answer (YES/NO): NO